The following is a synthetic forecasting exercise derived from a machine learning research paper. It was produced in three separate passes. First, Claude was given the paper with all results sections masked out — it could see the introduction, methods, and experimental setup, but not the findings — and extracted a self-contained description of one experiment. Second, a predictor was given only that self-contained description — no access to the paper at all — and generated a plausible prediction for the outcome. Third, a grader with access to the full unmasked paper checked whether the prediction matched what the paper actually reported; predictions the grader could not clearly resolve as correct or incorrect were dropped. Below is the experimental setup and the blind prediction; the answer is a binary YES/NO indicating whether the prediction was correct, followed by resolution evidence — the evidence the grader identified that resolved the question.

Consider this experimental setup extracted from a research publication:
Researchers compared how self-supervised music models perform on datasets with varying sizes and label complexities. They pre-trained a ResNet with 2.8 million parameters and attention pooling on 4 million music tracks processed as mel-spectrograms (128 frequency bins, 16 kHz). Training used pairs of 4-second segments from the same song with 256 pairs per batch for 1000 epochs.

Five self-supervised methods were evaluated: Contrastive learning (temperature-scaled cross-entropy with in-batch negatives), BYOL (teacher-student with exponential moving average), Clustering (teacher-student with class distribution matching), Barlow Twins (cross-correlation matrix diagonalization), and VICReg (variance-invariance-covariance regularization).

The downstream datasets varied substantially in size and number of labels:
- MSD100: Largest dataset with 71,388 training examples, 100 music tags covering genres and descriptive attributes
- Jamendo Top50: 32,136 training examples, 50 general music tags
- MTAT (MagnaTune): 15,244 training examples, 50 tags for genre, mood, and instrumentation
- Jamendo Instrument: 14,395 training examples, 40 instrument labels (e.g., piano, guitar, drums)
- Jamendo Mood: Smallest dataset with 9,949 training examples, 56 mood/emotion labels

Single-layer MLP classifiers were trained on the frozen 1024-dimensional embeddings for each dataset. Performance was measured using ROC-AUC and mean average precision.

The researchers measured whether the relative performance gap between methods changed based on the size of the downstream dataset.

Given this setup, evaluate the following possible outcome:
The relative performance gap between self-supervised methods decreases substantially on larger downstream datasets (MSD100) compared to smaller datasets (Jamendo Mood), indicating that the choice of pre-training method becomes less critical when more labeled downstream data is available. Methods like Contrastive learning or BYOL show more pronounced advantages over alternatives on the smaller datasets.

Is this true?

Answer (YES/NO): NO